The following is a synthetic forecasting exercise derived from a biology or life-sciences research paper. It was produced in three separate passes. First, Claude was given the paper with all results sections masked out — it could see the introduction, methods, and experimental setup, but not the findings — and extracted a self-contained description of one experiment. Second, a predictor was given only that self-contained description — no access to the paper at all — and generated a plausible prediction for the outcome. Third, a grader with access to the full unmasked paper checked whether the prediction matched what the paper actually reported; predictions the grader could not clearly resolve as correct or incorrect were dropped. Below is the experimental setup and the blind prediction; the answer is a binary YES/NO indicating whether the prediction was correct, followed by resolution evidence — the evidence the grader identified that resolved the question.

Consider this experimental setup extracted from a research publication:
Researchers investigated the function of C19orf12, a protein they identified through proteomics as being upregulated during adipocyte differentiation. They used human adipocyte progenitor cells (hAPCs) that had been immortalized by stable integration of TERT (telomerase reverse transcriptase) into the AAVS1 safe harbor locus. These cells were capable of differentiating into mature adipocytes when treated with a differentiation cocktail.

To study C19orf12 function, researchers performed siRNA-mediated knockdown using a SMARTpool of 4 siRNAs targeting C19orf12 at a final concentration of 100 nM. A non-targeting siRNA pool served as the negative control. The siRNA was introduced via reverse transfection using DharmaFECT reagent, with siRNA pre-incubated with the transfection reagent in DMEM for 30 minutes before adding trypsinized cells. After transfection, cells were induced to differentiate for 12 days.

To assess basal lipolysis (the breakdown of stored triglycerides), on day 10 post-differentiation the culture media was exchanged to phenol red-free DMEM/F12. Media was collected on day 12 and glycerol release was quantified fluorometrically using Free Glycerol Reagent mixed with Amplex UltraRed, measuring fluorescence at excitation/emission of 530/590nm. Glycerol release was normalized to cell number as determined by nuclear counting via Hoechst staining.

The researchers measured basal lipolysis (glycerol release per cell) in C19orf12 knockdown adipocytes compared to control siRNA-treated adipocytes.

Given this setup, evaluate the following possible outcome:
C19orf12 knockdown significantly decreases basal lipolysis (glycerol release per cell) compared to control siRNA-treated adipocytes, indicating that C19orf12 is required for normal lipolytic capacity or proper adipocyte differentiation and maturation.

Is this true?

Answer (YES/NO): YES